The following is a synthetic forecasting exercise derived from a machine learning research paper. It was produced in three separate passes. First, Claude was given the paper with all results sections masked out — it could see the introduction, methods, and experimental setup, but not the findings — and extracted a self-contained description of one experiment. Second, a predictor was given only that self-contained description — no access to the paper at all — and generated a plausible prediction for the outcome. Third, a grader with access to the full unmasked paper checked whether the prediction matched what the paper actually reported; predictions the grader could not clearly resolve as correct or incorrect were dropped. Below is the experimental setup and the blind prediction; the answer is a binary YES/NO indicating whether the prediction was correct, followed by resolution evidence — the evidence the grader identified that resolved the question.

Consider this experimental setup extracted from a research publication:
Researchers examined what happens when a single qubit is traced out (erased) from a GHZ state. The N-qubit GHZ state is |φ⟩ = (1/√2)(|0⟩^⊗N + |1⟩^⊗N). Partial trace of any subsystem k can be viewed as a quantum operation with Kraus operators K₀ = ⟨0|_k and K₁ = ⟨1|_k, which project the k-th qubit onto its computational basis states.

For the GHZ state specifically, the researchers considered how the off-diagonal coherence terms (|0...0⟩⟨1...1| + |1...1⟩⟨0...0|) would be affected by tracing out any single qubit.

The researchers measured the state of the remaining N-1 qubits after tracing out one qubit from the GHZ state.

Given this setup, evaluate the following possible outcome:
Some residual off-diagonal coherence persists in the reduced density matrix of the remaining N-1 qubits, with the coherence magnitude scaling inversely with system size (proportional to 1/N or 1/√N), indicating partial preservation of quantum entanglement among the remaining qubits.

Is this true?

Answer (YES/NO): NO